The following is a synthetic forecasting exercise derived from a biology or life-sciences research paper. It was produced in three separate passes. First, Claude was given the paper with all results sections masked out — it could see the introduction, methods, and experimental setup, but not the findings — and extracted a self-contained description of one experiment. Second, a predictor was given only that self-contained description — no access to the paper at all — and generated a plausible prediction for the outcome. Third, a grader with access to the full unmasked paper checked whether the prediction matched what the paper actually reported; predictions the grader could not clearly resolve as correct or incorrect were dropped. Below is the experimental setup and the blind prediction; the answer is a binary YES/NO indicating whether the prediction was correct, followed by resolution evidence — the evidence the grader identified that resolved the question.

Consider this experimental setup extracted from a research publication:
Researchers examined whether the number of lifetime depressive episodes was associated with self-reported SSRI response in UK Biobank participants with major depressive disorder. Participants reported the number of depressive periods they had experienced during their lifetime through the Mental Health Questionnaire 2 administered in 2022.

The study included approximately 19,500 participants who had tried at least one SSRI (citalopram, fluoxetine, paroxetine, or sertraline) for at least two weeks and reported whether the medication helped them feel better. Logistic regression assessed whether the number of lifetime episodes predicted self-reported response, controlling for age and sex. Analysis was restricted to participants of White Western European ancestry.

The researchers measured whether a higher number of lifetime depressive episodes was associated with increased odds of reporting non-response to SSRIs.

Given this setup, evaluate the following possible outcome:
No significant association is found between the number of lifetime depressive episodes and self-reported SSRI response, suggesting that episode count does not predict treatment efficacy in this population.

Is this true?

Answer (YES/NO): NO